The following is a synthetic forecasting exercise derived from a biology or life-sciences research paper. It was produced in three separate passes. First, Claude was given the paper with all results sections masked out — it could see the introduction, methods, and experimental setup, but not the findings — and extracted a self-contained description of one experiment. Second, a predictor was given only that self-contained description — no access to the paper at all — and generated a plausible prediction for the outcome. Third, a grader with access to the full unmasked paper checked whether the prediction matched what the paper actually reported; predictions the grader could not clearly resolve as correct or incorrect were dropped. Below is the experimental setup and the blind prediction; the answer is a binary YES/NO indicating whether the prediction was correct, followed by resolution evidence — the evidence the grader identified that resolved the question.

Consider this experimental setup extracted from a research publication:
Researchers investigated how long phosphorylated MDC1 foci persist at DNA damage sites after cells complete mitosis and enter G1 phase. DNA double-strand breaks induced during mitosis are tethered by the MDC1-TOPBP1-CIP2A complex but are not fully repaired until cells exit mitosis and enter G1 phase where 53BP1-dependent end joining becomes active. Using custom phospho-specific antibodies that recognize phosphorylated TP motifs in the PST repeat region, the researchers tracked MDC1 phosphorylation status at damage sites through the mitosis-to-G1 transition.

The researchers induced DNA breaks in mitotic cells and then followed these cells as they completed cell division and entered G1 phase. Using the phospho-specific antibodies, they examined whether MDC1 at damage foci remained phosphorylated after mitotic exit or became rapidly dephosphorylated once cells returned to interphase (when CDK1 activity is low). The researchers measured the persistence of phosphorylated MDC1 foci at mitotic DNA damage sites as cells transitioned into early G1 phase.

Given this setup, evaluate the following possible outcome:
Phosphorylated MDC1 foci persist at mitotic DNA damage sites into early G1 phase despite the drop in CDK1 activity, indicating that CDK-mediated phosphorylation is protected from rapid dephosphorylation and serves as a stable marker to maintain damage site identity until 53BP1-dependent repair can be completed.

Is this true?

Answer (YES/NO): YES